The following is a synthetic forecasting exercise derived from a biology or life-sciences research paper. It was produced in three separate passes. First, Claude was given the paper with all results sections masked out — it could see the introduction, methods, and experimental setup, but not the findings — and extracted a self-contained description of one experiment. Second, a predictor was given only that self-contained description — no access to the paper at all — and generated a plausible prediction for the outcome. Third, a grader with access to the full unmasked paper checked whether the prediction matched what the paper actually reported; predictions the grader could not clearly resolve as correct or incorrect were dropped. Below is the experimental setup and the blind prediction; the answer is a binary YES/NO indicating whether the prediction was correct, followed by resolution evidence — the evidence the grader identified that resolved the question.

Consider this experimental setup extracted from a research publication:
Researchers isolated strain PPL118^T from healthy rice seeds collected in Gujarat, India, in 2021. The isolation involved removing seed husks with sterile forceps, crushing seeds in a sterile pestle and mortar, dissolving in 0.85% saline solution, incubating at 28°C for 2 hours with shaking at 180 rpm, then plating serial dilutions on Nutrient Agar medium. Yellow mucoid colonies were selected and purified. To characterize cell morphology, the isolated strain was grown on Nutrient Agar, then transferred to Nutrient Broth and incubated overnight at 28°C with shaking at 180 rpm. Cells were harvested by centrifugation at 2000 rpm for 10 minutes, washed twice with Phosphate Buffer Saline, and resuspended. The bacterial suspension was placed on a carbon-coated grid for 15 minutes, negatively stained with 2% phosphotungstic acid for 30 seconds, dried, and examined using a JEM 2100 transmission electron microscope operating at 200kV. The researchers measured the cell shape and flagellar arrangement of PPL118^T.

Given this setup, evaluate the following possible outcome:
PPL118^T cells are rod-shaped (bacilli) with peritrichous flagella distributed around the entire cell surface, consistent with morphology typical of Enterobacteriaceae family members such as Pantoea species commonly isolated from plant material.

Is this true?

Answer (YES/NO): NO